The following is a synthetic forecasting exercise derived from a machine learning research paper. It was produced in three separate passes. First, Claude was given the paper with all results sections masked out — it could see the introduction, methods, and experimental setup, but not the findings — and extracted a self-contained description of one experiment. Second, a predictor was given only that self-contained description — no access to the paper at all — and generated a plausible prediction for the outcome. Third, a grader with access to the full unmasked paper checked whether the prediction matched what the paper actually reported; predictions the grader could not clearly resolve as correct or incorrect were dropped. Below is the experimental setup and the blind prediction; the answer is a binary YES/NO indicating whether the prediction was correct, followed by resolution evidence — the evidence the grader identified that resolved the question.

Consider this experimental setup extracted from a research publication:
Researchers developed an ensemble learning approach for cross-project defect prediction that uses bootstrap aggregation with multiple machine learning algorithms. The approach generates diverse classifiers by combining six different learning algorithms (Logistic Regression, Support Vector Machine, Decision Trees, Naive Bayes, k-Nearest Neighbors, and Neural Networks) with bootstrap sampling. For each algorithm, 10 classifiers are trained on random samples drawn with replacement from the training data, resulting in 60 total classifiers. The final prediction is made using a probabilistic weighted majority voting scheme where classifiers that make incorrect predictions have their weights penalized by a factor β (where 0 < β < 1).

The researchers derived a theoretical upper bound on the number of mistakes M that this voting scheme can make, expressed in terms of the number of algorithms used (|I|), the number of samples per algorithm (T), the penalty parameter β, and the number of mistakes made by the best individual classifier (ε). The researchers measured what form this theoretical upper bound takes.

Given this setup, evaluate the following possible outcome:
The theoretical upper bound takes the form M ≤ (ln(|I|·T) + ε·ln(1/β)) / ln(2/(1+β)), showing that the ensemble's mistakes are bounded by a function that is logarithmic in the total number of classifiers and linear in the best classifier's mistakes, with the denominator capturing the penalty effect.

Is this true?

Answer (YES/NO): NO